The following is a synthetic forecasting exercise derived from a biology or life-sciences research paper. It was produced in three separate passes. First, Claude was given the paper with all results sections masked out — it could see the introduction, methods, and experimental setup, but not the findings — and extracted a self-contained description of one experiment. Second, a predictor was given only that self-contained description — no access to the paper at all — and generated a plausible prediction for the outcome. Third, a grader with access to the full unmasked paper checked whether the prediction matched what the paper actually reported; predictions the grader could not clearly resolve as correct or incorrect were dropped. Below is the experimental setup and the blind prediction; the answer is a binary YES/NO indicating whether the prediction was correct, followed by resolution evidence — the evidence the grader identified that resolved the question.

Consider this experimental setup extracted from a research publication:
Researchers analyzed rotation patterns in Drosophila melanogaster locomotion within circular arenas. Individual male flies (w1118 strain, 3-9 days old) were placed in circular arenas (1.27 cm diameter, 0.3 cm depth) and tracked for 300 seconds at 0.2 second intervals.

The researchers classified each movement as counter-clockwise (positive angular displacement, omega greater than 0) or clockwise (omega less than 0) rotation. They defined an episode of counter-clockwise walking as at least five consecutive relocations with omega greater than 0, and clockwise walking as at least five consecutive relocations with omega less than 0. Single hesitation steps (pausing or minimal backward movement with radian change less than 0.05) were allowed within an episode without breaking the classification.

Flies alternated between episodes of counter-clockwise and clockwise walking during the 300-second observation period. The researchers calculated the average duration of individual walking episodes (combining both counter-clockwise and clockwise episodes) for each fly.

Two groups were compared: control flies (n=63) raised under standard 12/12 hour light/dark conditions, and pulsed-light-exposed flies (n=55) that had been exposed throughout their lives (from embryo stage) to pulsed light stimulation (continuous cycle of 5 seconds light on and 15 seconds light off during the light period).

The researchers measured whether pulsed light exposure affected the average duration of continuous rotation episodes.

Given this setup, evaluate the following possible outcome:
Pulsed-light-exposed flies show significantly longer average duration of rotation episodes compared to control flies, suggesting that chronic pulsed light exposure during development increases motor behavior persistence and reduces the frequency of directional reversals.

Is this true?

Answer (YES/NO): YES